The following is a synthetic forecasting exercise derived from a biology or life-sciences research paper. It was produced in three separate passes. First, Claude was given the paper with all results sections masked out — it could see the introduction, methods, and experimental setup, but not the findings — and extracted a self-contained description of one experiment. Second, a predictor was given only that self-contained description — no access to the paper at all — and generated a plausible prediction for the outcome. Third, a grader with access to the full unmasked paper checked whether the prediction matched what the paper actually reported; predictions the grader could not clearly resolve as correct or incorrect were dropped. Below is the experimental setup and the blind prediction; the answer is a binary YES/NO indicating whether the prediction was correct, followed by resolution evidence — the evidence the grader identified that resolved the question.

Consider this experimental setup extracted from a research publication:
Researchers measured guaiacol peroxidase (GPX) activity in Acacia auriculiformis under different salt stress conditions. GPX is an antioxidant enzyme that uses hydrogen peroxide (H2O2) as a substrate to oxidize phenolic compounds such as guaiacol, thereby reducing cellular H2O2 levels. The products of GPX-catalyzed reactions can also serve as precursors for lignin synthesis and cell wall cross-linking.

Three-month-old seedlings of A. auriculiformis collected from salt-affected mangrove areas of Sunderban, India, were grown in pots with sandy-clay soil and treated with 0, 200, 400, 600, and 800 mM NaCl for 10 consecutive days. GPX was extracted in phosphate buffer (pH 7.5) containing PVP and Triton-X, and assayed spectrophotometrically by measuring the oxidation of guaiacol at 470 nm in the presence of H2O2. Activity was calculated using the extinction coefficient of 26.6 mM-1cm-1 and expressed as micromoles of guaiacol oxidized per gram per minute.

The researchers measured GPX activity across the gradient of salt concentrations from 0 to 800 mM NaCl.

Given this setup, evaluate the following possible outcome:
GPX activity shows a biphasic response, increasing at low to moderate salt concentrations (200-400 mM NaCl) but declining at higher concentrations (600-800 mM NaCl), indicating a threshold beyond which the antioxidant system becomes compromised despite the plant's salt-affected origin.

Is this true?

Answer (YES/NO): NO